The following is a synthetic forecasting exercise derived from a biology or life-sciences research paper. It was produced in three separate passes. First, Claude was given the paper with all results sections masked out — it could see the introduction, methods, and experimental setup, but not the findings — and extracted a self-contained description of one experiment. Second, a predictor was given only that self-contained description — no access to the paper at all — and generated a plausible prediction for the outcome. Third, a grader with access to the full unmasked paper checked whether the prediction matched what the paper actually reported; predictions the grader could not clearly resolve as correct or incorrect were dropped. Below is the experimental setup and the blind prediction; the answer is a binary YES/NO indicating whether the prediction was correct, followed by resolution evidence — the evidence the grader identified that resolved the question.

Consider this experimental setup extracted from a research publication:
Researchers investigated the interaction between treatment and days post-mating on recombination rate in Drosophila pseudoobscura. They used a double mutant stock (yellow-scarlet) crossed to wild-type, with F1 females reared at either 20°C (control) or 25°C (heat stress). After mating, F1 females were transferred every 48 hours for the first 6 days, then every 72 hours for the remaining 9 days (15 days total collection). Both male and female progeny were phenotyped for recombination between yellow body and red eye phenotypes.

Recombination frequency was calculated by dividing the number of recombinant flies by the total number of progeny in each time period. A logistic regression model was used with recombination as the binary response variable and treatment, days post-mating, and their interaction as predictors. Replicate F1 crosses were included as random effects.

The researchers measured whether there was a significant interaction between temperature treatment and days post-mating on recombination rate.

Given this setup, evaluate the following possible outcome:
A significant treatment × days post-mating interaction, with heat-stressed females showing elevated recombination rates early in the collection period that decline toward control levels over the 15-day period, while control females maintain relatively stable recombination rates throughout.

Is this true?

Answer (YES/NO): NO